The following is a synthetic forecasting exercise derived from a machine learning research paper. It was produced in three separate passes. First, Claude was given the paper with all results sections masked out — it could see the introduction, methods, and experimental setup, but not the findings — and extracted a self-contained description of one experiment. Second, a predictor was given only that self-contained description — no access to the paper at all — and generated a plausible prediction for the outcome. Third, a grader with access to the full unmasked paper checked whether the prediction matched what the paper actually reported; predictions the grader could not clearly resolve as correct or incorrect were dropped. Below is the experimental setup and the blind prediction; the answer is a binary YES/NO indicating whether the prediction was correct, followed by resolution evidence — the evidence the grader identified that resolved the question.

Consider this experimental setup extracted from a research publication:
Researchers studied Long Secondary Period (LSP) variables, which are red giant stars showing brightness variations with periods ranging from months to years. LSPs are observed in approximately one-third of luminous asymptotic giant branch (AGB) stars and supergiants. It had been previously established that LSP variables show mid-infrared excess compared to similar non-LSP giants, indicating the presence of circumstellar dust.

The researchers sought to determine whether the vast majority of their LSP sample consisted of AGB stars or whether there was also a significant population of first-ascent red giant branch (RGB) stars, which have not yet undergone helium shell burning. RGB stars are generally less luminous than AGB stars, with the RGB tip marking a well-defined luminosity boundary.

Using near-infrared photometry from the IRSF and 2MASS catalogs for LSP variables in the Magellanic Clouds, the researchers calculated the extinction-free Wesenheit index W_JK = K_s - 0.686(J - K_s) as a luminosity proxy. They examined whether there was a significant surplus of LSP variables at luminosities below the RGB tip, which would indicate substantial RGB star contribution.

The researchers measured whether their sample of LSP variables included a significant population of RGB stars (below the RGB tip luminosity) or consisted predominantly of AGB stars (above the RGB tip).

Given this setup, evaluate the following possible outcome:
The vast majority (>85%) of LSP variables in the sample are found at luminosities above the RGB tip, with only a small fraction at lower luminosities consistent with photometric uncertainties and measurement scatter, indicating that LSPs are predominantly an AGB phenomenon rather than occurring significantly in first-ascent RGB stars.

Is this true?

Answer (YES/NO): YES